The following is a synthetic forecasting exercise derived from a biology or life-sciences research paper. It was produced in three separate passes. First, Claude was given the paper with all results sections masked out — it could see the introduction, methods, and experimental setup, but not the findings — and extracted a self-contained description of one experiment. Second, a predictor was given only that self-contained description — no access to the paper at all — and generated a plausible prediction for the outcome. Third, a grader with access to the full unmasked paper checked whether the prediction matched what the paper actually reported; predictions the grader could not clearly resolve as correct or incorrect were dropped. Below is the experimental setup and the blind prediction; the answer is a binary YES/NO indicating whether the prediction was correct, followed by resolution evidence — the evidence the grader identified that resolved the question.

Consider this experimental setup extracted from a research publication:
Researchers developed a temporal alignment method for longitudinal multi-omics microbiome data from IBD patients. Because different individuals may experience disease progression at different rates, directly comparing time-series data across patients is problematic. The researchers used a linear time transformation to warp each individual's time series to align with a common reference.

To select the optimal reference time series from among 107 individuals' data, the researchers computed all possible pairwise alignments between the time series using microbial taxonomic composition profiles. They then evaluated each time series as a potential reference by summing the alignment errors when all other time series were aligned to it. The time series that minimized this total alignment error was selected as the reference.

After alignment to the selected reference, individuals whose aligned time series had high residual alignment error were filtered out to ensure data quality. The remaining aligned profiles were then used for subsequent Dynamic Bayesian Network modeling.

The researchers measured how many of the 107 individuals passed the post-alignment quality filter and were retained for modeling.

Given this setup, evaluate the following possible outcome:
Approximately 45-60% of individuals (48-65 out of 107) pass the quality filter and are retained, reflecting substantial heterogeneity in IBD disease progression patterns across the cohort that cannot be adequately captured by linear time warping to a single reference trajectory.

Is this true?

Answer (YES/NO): YES